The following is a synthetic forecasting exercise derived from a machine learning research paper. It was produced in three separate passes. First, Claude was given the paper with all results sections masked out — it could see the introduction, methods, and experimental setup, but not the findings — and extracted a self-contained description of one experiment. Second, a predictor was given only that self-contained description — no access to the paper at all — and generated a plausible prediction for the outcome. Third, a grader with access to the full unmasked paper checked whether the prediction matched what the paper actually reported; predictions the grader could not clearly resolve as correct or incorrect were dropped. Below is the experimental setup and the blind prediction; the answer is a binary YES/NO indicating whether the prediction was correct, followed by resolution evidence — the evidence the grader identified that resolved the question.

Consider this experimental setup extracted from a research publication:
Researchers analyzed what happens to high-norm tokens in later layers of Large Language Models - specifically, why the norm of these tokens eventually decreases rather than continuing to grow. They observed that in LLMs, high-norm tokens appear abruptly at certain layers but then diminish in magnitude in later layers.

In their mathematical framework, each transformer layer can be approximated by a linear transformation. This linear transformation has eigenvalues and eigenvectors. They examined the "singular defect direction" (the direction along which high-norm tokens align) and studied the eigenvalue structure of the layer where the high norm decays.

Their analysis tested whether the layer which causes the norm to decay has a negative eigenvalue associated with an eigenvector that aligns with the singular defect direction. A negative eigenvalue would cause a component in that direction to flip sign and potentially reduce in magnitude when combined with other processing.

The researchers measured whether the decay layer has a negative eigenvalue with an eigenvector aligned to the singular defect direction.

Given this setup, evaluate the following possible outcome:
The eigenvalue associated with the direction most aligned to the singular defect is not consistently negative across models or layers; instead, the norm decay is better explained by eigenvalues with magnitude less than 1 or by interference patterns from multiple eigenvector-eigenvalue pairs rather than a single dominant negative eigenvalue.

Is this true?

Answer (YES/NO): NO